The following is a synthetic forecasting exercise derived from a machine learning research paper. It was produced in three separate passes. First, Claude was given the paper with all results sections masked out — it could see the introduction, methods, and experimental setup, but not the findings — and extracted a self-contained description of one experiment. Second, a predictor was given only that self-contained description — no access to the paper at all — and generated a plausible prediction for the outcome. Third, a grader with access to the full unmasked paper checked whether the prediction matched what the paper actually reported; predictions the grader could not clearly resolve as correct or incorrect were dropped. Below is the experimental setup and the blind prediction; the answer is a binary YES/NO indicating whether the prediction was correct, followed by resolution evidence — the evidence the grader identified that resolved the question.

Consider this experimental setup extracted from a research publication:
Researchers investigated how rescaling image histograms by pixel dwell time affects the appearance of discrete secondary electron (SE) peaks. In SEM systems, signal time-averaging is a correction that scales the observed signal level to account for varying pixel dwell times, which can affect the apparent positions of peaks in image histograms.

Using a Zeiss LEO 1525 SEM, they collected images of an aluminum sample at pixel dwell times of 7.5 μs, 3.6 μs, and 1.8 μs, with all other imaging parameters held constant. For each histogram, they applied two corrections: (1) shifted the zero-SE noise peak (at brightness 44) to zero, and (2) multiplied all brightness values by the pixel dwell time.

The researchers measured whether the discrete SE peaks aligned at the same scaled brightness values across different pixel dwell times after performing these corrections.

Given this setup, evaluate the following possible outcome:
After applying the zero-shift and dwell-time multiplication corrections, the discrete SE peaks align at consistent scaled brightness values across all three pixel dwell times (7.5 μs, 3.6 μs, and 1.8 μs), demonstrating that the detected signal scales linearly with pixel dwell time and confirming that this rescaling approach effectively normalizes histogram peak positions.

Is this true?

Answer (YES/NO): YES